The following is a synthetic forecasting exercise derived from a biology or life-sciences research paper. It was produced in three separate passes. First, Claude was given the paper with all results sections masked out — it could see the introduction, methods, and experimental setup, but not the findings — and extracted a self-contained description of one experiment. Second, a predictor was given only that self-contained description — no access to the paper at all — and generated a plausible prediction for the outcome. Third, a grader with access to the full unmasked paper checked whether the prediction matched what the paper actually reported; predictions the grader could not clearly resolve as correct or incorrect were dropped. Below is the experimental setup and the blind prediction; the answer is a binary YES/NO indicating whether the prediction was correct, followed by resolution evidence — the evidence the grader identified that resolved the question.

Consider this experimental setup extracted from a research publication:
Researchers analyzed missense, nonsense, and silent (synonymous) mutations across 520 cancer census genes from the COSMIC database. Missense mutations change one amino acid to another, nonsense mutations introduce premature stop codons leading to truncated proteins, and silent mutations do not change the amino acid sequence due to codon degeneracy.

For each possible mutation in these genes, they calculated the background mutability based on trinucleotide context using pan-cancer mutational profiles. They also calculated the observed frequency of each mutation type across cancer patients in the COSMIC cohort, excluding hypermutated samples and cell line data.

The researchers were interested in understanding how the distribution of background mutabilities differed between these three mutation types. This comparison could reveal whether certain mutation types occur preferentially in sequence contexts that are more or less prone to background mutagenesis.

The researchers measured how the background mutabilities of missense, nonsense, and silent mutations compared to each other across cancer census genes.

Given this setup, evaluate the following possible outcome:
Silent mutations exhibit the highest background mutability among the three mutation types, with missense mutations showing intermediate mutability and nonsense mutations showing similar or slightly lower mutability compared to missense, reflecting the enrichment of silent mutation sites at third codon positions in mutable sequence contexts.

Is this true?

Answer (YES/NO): NO